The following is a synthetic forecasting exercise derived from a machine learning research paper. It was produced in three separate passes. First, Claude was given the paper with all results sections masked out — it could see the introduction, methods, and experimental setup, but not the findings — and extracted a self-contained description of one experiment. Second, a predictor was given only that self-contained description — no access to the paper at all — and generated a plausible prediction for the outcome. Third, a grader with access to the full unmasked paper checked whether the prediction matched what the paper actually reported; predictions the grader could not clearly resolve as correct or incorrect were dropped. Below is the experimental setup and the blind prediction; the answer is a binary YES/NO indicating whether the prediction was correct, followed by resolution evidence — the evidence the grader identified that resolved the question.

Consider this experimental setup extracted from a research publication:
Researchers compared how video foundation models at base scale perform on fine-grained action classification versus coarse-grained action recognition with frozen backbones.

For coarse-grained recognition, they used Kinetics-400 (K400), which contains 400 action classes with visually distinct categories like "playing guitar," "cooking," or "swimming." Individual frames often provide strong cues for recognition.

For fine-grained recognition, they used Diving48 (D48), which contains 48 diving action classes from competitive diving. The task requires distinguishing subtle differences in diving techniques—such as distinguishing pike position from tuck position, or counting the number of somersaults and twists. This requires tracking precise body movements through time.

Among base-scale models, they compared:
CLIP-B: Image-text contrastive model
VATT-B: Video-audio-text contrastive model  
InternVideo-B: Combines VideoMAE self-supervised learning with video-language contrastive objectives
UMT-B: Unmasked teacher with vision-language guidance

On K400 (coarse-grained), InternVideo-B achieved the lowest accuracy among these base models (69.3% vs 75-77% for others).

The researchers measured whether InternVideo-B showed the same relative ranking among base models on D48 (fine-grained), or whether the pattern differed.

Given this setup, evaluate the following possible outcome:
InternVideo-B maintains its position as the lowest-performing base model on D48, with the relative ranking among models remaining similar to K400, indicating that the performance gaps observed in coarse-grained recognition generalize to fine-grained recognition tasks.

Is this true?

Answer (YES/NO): NO